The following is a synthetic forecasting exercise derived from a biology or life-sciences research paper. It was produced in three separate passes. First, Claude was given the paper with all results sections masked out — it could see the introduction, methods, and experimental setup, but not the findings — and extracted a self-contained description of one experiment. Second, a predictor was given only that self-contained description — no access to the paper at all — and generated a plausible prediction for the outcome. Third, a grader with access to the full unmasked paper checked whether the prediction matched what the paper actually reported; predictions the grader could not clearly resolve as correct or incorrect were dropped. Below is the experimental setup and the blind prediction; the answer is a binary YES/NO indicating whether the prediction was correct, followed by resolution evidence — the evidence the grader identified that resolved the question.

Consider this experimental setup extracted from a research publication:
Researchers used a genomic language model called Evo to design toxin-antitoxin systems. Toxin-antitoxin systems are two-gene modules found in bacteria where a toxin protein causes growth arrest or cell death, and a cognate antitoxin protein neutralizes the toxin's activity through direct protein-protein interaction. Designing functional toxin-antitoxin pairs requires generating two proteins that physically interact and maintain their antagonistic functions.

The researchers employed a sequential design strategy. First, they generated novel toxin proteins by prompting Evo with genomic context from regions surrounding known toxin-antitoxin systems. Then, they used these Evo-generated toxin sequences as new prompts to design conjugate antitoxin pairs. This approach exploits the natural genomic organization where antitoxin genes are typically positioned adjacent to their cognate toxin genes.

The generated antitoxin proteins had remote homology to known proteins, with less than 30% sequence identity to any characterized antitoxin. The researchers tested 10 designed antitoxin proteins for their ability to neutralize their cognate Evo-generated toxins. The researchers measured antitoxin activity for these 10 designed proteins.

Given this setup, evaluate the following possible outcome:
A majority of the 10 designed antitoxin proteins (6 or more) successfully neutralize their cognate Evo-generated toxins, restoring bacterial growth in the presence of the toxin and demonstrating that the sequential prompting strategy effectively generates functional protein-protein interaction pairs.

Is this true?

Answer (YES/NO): NO